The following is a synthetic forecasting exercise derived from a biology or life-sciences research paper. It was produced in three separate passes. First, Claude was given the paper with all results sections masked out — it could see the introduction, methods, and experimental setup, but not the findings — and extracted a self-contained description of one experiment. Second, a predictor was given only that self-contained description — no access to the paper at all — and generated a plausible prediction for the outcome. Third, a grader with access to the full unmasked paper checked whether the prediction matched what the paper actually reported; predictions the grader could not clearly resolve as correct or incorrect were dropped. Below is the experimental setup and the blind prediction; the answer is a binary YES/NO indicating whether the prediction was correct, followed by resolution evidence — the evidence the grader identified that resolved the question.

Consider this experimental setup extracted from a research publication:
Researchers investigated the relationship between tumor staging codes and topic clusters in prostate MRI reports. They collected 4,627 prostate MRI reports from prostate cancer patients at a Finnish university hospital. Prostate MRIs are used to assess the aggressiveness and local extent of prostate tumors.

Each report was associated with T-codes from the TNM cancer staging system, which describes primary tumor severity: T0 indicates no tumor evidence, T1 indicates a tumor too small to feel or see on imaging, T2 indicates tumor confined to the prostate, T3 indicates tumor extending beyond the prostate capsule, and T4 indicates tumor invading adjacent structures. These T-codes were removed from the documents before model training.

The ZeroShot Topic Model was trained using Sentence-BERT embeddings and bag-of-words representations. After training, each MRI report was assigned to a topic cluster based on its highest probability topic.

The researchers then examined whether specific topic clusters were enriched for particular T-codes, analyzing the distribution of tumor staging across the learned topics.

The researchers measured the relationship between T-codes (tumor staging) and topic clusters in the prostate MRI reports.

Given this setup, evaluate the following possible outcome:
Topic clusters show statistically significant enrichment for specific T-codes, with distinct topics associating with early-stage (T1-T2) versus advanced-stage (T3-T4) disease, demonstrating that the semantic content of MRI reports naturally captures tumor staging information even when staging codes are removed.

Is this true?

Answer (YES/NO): NO